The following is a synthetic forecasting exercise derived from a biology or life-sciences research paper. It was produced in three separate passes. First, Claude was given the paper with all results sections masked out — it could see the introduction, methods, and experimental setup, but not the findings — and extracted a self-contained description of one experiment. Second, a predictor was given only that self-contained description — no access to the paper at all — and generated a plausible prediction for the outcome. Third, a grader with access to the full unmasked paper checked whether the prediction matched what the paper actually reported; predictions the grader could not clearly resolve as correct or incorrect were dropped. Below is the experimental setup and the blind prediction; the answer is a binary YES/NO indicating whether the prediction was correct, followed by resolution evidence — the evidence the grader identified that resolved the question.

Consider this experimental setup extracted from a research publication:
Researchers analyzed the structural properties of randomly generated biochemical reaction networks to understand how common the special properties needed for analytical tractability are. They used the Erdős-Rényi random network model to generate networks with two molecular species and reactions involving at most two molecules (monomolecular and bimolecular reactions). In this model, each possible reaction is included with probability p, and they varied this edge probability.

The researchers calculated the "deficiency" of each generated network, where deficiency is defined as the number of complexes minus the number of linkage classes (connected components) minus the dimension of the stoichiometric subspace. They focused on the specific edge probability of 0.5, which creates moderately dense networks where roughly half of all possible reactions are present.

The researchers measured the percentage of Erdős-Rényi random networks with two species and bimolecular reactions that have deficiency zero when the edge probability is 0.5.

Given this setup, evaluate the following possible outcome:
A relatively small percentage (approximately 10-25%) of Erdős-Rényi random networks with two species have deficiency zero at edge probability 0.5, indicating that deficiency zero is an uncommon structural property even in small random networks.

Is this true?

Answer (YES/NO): NO